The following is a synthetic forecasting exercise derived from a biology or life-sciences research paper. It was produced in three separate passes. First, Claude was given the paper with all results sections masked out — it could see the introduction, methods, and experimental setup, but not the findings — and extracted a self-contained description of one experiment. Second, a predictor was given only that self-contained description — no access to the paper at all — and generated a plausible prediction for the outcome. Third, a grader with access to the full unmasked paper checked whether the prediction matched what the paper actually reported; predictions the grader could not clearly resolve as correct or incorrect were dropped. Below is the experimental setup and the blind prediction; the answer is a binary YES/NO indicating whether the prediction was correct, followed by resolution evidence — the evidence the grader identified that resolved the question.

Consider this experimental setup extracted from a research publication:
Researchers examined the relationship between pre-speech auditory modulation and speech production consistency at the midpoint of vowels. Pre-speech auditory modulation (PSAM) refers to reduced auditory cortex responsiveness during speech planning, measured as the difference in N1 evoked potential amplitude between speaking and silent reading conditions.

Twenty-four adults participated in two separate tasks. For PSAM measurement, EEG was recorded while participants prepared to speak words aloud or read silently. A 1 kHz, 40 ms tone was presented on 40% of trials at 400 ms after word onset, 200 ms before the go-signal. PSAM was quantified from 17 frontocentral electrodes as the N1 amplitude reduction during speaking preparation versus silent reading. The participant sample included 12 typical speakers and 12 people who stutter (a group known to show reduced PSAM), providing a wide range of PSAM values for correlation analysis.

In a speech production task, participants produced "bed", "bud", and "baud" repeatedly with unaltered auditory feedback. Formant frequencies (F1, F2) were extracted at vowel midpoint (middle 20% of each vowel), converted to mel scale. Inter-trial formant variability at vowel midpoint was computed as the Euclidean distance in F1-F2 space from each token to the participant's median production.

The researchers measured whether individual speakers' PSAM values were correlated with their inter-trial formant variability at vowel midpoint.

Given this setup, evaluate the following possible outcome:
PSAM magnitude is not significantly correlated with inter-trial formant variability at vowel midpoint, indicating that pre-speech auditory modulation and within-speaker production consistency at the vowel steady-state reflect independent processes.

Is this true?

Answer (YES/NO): NO